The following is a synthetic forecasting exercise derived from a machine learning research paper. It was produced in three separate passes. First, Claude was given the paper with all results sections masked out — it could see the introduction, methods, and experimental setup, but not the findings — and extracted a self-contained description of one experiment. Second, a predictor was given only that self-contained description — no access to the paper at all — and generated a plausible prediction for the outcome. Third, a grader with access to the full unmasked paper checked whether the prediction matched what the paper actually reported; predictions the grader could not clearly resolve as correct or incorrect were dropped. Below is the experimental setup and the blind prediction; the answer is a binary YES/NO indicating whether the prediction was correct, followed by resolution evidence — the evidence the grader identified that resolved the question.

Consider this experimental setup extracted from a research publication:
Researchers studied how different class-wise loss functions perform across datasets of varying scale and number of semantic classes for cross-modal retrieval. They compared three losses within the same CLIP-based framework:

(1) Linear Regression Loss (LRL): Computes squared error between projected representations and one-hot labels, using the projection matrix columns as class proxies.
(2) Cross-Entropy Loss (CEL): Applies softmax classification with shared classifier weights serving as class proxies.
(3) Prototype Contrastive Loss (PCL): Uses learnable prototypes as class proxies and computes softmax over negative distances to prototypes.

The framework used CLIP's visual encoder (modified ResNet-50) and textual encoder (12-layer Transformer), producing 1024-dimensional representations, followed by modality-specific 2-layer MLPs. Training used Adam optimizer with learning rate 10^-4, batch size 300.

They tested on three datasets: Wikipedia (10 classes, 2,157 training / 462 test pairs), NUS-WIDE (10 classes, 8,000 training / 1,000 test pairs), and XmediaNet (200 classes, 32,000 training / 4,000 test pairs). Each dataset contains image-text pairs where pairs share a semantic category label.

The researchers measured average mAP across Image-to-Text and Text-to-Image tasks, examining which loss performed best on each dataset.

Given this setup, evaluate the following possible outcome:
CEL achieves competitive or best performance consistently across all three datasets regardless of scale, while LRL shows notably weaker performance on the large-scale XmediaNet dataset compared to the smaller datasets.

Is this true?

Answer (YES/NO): NO